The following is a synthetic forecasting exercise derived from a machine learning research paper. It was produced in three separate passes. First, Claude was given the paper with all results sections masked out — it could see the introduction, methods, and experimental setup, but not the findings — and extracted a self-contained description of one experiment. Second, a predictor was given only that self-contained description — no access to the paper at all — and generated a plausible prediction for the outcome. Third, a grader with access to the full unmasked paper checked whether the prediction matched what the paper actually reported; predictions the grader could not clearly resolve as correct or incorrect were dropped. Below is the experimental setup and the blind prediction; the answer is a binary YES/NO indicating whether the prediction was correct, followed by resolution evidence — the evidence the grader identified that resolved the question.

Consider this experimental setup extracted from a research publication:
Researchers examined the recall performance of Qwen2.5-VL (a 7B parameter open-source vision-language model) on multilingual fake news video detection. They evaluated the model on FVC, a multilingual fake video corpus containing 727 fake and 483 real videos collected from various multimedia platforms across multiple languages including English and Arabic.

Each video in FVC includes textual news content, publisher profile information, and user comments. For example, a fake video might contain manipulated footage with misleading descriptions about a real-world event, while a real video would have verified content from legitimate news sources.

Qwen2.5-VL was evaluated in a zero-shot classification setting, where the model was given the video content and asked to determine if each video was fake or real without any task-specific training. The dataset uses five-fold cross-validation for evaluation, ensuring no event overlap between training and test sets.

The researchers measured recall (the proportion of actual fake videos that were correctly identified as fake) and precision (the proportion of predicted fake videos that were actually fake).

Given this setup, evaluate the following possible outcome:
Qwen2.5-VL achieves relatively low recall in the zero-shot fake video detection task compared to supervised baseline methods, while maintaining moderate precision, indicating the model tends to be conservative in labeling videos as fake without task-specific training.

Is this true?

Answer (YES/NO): NO